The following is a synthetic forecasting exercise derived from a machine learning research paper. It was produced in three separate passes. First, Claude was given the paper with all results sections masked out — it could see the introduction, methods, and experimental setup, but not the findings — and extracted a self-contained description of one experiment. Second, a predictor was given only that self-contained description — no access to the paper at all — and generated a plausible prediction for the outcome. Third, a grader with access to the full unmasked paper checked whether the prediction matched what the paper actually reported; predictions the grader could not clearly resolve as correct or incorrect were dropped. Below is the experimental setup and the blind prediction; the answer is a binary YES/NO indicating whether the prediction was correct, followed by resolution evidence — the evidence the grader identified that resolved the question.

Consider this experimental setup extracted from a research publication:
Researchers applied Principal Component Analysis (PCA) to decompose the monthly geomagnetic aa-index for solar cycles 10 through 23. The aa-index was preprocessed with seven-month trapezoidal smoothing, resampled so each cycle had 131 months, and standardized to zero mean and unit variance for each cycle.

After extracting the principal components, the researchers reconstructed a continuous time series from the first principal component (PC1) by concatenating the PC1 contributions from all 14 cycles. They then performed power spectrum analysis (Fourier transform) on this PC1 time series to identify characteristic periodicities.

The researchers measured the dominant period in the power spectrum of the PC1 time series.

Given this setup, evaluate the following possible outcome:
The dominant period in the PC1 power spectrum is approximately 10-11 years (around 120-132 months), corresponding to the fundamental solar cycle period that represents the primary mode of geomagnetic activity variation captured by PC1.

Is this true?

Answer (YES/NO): YES